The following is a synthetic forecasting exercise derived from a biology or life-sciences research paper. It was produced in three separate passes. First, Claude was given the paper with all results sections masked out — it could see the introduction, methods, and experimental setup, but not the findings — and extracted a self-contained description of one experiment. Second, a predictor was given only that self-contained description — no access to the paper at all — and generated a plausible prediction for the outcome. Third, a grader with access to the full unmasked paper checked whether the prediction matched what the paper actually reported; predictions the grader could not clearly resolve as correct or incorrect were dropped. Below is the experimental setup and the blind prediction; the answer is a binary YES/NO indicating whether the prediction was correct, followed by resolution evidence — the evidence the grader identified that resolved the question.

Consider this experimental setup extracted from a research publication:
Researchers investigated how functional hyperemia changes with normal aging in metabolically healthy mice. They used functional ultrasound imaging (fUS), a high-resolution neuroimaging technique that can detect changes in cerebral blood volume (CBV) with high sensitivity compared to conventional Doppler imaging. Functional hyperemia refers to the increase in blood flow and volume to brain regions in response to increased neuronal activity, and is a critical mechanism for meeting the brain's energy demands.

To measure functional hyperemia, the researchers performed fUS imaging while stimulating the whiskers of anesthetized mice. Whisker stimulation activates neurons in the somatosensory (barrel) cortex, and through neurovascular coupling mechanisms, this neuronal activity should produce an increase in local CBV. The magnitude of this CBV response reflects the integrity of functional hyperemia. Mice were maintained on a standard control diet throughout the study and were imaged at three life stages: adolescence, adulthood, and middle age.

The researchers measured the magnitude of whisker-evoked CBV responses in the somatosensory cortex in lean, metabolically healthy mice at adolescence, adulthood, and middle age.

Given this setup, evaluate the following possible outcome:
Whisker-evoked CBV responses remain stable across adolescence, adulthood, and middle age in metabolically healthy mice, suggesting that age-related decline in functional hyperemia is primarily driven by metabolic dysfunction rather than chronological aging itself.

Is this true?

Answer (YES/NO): NO